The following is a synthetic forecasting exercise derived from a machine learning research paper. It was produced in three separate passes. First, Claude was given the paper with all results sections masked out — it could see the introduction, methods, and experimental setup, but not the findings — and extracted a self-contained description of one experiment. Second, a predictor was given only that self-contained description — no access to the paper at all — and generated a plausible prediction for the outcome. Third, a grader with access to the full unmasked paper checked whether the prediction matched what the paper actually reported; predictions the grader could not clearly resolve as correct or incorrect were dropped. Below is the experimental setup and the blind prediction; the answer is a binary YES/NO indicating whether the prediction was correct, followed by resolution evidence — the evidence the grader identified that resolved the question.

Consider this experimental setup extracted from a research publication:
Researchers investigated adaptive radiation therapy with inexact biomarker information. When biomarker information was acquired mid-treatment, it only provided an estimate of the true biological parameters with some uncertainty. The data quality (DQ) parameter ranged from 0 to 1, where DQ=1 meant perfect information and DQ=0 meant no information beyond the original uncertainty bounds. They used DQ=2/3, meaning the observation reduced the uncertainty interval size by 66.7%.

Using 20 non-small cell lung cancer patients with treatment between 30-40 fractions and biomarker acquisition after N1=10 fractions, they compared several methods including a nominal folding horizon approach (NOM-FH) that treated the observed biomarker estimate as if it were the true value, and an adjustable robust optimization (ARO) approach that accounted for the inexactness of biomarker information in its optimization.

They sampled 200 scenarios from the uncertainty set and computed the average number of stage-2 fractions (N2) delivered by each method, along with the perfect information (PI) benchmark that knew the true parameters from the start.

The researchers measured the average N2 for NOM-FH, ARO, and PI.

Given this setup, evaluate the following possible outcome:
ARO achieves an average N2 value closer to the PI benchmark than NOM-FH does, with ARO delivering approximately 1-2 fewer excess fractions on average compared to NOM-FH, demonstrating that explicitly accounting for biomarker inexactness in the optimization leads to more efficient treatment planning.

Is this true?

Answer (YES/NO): NO